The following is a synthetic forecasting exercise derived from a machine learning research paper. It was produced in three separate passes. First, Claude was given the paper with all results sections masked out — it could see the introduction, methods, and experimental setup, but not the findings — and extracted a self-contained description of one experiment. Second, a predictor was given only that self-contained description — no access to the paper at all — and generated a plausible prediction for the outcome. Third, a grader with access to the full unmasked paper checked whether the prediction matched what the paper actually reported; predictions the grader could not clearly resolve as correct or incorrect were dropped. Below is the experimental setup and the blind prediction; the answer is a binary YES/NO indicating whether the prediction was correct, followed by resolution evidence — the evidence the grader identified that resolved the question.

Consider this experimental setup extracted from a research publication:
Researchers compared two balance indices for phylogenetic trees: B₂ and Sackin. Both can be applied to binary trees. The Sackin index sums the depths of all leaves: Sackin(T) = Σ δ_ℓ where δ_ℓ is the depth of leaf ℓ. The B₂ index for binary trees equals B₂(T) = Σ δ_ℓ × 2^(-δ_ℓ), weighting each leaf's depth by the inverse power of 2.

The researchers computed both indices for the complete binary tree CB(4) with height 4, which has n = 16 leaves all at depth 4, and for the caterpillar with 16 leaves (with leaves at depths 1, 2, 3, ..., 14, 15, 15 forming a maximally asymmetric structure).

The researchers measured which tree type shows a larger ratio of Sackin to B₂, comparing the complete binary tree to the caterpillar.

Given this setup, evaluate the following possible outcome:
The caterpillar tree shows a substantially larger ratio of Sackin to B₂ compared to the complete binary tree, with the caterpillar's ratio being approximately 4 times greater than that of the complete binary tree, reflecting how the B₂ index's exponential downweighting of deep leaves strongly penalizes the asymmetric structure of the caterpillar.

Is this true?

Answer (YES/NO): YES